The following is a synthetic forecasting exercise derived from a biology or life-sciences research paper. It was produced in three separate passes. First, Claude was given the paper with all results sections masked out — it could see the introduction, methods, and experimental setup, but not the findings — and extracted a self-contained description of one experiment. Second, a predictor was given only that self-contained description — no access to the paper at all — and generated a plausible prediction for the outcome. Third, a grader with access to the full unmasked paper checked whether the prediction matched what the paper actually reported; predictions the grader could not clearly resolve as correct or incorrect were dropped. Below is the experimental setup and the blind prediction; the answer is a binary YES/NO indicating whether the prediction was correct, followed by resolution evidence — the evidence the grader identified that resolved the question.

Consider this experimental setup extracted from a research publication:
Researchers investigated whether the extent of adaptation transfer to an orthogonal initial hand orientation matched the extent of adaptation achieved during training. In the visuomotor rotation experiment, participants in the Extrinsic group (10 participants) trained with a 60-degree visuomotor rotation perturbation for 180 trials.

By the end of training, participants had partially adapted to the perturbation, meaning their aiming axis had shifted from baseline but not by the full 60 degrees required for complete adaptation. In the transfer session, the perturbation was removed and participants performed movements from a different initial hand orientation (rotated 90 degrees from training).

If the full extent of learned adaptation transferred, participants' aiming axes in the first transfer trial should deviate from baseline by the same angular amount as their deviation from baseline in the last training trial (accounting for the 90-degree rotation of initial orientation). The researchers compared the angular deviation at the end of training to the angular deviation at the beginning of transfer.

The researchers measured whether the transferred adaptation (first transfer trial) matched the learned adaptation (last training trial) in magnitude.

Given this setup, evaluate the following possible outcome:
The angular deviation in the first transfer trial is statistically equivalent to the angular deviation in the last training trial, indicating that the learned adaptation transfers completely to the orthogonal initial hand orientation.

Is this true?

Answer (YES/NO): NO